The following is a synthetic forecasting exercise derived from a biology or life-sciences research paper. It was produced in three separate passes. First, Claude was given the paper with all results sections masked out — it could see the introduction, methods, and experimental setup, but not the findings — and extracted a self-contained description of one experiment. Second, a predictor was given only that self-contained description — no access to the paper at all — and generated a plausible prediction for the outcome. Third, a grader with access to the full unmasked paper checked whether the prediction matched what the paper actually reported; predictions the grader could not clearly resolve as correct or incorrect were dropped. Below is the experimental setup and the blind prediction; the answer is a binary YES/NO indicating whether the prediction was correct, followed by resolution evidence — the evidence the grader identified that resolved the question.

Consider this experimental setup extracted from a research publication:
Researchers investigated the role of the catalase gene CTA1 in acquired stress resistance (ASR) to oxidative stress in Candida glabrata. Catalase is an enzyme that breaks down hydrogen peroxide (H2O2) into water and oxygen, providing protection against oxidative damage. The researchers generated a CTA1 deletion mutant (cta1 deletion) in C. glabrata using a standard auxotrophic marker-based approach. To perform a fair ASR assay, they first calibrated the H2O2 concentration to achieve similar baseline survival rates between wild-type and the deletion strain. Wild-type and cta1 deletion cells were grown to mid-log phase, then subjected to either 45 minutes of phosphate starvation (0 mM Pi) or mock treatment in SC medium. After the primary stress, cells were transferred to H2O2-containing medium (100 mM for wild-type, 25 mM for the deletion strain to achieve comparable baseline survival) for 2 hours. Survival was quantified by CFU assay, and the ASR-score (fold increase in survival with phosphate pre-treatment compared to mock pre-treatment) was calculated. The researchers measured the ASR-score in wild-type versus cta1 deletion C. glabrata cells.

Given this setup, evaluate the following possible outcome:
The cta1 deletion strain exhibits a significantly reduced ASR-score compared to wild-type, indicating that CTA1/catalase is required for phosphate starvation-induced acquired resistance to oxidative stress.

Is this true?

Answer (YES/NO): YES